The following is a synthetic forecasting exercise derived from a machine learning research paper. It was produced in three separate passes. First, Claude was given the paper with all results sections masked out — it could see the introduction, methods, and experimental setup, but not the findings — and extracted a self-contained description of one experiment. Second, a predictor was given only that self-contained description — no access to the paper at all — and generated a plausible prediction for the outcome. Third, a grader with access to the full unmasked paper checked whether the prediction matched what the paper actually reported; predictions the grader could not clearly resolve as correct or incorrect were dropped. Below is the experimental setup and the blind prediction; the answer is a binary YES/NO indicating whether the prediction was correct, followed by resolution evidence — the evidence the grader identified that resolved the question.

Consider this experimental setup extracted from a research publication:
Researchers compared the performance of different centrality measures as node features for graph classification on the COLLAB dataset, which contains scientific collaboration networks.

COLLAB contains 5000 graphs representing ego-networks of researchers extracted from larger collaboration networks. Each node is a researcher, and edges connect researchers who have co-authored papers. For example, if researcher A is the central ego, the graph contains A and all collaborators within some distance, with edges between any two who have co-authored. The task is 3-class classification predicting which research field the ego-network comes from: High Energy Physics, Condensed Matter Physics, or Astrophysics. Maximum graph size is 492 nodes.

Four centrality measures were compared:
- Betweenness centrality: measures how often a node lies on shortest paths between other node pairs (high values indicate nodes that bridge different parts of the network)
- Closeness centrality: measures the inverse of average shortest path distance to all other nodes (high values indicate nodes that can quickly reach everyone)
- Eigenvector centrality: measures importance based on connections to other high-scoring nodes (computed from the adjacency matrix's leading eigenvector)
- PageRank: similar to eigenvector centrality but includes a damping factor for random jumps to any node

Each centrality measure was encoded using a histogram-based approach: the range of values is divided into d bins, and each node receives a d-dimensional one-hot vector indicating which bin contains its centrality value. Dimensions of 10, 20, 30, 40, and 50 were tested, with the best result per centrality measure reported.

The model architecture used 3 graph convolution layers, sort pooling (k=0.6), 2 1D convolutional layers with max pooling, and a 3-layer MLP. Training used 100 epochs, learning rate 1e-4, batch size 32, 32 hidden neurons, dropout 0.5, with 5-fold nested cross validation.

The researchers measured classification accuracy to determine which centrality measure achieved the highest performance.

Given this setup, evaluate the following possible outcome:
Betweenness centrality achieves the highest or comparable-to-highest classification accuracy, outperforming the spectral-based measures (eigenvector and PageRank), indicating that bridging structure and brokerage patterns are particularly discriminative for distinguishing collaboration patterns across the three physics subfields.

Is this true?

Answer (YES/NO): YES